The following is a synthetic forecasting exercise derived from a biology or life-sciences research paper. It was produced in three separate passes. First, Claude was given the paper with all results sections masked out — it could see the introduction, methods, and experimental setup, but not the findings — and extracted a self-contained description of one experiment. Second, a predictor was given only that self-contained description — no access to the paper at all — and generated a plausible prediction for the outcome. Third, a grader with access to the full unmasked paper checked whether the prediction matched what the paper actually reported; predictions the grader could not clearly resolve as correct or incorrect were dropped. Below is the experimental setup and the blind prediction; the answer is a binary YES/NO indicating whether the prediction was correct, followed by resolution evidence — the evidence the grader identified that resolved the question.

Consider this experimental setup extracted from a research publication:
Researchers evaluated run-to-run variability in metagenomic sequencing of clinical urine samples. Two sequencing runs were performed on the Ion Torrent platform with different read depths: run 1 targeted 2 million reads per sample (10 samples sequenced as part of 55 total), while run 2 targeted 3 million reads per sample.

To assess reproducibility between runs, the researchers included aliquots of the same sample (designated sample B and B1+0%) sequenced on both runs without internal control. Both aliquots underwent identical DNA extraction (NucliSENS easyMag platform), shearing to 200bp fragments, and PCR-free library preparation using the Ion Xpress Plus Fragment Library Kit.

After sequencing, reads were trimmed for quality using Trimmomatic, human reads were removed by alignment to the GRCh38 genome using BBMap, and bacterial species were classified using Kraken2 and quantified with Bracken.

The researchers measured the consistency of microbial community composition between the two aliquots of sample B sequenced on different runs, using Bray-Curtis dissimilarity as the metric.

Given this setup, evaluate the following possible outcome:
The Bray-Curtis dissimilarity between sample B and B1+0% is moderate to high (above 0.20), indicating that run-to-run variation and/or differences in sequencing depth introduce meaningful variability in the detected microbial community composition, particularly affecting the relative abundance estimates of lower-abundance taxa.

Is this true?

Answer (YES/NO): NO